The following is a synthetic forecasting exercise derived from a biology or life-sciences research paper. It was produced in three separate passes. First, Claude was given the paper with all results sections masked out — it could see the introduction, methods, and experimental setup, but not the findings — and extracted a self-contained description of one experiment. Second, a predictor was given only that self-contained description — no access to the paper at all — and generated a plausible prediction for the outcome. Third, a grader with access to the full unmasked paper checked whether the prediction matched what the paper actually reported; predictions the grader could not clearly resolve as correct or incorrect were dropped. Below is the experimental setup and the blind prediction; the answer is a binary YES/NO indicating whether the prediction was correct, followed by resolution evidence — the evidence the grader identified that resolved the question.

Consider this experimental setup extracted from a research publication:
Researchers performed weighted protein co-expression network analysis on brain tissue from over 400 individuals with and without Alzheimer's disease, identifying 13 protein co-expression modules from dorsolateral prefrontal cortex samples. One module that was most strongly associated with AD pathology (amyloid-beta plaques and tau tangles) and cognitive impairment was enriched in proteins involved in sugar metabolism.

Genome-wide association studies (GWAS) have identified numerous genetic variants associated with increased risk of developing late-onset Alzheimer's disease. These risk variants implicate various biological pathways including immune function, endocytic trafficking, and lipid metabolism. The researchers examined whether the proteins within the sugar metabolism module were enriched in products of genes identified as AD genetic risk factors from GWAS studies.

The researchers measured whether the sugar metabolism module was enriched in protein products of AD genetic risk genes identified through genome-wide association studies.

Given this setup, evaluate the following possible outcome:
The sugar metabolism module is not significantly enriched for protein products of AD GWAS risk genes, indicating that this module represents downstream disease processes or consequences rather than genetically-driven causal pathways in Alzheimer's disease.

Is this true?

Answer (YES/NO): NO